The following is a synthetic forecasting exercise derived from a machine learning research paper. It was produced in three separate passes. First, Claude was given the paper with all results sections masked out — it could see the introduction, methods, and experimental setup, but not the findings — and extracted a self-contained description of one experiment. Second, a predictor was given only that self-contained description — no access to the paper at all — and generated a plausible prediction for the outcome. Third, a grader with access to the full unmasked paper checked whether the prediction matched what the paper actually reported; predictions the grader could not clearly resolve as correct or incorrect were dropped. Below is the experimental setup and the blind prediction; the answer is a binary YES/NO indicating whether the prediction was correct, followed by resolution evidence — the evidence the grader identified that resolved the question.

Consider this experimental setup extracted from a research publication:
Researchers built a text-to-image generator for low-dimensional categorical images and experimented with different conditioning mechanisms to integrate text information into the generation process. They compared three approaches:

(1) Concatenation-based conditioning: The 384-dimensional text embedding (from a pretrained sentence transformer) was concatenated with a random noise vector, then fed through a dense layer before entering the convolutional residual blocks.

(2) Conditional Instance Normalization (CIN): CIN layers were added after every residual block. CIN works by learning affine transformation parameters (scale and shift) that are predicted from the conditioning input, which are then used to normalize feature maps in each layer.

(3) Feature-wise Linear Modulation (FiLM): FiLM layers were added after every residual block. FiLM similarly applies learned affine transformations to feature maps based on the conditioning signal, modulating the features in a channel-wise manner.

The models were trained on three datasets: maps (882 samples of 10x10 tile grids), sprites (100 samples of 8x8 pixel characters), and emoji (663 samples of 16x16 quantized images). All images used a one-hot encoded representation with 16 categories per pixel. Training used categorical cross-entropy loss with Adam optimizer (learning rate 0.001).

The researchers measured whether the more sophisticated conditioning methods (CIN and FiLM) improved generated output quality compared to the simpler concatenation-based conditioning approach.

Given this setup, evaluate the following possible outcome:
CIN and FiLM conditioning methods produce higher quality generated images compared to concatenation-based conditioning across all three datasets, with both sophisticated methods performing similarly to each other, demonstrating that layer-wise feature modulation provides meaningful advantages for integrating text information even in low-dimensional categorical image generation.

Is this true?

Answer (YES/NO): NO